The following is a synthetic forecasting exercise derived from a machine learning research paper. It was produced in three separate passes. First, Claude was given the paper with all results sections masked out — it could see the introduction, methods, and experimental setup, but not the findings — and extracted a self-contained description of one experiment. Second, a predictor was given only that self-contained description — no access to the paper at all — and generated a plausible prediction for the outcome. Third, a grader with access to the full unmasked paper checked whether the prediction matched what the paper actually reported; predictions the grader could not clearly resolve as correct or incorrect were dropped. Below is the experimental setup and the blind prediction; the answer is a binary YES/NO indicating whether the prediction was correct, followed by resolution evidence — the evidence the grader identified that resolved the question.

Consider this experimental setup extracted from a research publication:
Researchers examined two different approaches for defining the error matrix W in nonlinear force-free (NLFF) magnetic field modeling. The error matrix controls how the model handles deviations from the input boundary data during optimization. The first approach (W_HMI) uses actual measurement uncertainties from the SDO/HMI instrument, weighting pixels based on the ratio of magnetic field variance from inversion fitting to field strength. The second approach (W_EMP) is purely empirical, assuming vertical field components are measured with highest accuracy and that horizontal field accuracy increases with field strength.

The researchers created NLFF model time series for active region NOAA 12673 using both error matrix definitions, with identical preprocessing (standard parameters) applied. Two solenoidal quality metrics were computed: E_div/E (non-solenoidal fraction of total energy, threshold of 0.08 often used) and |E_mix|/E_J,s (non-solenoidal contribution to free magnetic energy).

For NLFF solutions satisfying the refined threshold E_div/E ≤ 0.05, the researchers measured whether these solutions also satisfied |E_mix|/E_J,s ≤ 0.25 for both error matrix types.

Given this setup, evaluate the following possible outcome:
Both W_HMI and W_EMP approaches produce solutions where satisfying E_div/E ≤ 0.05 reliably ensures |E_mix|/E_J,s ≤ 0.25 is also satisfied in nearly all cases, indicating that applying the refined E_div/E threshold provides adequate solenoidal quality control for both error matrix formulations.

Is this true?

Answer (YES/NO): NO